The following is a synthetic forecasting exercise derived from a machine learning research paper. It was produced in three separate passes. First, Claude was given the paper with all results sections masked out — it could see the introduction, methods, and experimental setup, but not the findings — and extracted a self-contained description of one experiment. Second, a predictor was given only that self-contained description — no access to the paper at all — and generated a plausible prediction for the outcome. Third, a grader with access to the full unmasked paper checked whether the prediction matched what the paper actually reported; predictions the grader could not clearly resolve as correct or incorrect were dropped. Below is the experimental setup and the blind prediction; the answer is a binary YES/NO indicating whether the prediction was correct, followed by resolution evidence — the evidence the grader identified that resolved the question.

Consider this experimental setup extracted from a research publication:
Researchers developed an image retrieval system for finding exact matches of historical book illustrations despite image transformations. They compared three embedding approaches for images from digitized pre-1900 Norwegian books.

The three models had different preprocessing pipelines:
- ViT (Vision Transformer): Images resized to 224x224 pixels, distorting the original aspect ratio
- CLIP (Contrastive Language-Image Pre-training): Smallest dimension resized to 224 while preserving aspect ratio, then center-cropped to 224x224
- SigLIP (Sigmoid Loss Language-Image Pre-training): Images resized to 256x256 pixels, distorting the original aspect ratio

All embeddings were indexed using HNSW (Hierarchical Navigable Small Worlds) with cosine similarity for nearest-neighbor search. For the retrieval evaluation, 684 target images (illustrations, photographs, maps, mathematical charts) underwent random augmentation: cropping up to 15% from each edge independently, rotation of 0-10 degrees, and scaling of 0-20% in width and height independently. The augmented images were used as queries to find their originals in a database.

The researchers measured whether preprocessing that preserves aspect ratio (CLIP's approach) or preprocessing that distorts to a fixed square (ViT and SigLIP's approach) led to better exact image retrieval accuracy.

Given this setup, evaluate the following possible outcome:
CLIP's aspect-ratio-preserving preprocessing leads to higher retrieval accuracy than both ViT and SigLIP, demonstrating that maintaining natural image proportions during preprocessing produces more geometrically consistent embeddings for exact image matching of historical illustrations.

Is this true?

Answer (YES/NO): NO